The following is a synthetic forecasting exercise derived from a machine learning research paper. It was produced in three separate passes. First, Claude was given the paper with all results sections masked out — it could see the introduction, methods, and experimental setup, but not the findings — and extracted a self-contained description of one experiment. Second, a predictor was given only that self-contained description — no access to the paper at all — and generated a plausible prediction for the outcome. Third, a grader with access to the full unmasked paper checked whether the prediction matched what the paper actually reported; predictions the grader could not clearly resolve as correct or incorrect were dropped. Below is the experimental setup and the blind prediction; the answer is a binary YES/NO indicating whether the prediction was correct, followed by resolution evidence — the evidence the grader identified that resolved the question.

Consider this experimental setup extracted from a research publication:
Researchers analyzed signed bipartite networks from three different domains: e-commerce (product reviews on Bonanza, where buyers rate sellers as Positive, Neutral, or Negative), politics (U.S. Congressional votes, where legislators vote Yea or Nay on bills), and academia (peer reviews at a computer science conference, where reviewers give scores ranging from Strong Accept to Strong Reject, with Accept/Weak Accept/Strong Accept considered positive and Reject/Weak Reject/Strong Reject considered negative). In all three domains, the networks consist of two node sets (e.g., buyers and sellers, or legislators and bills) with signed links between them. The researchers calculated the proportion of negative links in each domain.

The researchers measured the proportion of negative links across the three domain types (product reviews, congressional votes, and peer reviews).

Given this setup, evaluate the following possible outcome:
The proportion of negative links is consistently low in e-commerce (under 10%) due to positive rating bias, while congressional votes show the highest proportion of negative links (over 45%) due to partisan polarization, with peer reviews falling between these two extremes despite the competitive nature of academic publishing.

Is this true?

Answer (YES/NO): NO